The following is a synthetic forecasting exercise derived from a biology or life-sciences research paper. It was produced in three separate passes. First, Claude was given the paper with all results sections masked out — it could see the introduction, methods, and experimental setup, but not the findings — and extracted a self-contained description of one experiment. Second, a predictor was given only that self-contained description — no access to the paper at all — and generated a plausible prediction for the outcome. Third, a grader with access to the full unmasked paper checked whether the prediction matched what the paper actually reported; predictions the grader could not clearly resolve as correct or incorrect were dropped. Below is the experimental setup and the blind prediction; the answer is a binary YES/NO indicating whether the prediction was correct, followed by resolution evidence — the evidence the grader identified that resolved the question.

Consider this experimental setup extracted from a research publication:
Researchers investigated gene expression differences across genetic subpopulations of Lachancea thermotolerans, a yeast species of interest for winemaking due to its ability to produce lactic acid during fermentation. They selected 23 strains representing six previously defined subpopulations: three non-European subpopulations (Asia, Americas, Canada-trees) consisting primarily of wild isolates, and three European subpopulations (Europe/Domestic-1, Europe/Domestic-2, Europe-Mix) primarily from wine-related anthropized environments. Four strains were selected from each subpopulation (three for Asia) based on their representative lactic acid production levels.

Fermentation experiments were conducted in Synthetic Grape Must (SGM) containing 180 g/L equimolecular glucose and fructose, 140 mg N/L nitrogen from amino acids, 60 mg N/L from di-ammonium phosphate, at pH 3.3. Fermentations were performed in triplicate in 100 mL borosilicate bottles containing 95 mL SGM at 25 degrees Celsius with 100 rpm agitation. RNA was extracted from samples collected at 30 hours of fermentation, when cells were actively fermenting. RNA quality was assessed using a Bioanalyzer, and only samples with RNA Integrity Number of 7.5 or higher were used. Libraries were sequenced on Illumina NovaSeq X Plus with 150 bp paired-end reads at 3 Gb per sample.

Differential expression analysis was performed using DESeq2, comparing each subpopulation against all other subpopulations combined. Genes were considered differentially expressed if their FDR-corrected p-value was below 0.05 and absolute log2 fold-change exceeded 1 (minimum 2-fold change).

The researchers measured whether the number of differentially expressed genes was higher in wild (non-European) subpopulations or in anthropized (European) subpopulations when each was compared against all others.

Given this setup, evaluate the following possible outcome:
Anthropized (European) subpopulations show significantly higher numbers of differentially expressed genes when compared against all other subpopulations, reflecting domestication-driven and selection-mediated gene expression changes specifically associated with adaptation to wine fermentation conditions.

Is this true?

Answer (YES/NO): NO